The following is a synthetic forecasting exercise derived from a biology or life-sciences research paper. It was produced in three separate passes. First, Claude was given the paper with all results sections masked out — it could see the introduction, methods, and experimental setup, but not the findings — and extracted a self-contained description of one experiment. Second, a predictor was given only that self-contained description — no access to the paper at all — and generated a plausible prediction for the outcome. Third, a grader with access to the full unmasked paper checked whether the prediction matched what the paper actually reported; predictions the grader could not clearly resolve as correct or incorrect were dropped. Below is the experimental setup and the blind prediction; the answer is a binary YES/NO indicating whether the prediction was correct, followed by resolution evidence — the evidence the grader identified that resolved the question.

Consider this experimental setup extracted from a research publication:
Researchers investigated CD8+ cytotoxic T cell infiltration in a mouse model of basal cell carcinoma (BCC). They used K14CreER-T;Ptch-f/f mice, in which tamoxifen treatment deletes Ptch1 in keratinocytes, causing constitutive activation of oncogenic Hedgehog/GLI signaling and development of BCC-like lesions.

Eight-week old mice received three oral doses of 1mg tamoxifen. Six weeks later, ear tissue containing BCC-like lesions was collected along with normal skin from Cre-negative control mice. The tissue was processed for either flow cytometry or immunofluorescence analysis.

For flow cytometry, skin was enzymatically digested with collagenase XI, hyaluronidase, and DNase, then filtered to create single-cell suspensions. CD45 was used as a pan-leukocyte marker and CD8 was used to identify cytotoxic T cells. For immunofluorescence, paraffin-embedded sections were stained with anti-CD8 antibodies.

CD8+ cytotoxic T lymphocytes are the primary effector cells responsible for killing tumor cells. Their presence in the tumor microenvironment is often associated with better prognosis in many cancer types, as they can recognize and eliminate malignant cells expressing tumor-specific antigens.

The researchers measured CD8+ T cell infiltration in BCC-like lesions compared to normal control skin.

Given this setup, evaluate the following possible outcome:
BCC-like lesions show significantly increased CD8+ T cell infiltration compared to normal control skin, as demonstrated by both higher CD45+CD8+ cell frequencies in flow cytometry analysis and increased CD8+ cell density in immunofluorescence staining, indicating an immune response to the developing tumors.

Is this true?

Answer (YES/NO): NO